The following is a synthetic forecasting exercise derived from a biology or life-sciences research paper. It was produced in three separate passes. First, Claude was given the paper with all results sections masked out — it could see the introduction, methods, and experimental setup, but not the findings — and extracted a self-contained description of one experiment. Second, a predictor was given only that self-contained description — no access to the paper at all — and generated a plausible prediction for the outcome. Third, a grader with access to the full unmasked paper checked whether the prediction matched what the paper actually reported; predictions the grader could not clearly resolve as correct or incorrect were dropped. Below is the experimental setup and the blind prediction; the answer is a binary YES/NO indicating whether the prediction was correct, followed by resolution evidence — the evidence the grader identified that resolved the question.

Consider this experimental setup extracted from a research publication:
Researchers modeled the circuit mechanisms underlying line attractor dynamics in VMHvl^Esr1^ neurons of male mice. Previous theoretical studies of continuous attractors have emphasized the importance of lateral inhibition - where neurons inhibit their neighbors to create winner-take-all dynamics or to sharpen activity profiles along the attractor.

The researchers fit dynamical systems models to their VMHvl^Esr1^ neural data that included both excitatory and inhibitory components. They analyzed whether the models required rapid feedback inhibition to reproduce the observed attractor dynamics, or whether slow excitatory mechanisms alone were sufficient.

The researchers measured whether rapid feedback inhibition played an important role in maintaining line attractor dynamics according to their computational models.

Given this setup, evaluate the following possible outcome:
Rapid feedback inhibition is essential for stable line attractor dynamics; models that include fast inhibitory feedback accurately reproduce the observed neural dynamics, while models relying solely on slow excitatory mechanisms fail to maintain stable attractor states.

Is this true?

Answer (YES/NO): NO